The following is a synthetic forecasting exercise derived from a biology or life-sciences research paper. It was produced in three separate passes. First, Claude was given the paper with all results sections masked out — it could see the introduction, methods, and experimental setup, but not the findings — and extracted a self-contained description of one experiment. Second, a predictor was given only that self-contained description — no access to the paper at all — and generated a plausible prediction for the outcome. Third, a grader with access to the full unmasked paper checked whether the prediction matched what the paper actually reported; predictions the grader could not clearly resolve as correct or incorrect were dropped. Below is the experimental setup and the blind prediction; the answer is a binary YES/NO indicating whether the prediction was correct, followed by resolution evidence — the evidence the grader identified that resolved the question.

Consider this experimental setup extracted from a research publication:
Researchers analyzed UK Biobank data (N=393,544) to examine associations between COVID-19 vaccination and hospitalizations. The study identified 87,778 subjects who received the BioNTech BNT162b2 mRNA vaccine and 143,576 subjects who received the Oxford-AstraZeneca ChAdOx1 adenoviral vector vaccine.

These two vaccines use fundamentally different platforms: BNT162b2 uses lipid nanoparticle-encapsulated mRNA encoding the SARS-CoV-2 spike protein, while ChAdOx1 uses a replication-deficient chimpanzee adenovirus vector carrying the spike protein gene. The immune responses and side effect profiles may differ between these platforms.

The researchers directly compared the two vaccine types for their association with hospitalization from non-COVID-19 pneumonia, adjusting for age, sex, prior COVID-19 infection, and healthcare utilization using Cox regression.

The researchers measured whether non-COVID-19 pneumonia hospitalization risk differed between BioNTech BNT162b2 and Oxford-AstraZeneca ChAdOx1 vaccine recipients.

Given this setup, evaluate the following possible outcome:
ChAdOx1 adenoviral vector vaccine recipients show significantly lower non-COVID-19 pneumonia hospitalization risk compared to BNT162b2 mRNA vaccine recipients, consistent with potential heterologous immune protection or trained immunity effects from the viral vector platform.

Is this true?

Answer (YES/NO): NO